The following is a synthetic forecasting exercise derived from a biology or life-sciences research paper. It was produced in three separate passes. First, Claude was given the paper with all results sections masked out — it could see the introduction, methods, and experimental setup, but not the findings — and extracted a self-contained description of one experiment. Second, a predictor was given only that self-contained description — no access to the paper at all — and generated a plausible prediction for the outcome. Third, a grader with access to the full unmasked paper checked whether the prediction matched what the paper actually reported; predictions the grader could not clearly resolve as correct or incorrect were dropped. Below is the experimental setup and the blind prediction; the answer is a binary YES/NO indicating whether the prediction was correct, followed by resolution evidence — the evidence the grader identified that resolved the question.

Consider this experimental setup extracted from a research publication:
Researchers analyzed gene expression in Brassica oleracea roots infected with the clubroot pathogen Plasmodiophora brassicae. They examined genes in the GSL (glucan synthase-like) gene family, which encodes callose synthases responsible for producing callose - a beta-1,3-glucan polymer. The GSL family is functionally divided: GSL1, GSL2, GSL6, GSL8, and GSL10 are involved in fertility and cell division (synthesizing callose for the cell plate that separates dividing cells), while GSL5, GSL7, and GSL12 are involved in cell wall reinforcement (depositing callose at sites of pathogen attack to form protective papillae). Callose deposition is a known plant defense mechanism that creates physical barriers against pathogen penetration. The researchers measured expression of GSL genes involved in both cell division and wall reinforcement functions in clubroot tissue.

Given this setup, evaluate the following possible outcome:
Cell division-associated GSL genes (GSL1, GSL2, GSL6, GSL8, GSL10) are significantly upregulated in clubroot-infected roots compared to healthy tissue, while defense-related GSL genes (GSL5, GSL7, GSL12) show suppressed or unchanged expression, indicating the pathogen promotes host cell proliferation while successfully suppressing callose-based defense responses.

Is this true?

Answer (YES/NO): NO